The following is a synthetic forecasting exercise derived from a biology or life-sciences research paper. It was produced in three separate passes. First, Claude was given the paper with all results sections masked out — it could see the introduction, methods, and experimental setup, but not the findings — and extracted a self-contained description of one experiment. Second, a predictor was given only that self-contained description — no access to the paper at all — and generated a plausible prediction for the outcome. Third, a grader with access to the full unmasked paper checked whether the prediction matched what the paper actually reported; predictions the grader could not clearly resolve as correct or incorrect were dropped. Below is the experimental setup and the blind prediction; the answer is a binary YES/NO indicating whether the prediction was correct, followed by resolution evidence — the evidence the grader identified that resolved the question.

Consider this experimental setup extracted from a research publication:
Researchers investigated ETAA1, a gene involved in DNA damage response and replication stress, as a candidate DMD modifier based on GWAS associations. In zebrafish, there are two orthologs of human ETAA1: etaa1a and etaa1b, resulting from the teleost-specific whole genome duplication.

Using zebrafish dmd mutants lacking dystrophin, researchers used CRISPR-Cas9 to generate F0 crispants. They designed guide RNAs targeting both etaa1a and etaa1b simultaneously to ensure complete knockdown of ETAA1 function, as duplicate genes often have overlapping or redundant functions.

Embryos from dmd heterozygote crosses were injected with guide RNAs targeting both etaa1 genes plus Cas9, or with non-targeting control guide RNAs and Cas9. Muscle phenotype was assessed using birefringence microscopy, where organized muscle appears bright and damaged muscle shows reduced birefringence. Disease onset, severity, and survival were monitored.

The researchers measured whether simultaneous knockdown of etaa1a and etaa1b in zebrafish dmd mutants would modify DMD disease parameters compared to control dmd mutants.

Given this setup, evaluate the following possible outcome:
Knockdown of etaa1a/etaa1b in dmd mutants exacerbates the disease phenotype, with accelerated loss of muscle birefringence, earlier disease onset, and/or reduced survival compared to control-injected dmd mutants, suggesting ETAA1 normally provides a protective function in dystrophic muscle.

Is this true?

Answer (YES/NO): NO